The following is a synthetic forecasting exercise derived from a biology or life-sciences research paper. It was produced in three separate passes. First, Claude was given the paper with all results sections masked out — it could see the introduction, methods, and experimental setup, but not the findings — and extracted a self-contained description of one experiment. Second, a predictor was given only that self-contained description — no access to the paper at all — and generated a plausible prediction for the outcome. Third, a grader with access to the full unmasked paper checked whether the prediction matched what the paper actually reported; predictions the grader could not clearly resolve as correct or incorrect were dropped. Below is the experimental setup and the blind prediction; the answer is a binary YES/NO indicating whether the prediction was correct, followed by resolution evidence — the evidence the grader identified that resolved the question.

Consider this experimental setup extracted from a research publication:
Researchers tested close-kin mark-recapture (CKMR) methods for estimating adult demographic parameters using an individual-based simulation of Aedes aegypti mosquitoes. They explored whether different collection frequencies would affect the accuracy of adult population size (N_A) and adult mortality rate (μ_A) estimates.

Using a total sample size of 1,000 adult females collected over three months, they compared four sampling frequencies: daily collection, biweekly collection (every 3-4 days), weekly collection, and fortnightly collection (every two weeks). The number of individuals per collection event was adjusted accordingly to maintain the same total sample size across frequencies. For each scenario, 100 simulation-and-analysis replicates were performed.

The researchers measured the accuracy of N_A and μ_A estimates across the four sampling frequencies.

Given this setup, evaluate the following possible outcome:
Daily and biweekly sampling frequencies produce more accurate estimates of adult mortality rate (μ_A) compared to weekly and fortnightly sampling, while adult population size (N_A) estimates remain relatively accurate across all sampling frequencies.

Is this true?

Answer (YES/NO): NO